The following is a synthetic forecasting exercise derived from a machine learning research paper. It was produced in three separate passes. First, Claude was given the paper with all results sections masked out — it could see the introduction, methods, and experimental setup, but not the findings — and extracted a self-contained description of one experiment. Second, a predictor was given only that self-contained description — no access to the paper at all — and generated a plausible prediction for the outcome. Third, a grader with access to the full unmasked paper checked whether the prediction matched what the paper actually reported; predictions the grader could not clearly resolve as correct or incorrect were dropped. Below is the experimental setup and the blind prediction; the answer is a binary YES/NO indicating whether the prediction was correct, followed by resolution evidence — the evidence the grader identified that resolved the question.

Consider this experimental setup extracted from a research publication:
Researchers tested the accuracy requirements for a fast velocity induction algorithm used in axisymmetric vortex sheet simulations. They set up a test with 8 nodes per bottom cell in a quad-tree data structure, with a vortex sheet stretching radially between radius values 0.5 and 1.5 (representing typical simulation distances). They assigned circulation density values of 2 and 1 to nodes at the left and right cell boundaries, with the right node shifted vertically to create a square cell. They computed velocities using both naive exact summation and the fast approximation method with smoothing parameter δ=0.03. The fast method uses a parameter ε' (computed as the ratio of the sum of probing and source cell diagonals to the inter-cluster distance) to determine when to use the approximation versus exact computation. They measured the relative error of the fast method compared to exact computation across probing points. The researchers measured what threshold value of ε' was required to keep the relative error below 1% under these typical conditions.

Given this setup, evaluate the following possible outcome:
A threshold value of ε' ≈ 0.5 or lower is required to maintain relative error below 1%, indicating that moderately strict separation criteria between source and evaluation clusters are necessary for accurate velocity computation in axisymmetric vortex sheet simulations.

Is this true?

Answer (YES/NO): NO